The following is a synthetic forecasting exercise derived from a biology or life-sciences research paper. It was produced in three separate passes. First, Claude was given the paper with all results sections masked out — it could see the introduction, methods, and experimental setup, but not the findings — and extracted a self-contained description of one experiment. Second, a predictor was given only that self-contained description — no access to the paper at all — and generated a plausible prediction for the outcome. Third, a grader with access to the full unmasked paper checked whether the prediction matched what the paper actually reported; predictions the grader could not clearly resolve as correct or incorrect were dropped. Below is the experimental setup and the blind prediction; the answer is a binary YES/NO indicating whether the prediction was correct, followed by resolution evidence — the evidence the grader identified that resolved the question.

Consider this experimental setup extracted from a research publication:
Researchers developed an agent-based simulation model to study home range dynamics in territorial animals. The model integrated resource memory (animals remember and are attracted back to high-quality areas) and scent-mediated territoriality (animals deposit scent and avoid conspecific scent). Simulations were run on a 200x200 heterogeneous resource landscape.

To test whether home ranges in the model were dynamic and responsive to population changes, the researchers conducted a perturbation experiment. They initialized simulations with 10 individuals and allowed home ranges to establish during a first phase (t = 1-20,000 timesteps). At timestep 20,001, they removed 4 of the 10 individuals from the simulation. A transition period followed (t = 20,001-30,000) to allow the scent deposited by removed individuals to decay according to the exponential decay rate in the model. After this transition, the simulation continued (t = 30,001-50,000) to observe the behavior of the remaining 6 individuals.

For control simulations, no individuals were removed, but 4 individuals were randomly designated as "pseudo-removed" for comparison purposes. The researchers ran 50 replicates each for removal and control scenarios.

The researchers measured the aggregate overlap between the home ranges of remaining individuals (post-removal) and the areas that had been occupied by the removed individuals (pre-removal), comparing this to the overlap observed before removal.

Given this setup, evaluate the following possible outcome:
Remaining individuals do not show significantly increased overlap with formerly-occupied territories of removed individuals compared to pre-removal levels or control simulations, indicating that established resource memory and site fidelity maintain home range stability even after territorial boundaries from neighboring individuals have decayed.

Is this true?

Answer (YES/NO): NO